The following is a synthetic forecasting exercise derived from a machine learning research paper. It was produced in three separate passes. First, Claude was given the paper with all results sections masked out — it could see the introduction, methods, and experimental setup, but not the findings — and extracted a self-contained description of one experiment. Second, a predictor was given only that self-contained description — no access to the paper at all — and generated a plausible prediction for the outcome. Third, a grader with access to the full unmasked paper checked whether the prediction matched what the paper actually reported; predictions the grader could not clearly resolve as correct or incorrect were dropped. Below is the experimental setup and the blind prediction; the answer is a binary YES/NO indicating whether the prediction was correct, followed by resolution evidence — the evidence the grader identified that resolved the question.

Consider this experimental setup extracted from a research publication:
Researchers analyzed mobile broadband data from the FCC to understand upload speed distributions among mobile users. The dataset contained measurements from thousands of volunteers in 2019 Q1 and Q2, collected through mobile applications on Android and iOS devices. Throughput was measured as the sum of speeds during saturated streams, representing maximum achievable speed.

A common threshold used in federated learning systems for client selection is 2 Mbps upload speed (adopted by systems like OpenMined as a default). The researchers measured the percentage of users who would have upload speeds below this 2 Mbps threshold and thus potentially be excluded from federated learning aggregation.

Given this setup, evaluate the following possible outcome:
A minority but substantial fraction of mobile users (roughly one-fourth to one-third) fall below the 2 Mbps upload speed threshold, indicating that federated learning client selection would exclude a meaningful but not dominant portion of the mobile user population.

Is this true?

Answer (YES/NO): YES